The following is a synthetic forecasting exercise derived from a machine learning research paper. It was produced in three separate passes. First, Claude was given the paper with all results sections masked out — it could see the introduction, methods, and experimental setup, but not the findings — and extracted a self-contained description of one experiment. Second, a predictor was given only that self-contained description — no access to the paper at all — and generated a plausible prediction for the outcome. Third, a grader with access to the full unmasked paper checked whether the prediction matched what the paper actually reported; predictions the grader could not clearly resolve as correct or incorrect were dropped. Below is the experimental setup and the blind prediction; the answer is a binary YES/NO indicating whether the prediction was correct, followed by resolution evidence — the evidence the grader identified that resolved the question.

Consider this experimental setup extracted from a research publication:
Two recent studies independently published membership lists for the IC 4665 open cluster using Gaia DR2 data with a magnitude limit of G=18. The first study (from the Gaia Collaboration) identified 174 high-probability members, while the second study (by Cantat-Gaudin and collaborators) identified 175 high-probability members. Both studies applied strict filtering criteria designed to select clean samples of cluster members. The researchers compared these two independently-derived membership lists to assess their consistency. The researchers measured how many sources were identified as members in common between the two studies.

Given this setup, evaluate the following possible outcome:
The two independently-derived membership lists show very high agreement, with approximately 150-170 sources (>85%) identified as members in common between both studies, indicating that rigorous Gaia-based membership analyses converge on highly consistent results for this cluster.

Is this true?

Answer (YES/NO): NO